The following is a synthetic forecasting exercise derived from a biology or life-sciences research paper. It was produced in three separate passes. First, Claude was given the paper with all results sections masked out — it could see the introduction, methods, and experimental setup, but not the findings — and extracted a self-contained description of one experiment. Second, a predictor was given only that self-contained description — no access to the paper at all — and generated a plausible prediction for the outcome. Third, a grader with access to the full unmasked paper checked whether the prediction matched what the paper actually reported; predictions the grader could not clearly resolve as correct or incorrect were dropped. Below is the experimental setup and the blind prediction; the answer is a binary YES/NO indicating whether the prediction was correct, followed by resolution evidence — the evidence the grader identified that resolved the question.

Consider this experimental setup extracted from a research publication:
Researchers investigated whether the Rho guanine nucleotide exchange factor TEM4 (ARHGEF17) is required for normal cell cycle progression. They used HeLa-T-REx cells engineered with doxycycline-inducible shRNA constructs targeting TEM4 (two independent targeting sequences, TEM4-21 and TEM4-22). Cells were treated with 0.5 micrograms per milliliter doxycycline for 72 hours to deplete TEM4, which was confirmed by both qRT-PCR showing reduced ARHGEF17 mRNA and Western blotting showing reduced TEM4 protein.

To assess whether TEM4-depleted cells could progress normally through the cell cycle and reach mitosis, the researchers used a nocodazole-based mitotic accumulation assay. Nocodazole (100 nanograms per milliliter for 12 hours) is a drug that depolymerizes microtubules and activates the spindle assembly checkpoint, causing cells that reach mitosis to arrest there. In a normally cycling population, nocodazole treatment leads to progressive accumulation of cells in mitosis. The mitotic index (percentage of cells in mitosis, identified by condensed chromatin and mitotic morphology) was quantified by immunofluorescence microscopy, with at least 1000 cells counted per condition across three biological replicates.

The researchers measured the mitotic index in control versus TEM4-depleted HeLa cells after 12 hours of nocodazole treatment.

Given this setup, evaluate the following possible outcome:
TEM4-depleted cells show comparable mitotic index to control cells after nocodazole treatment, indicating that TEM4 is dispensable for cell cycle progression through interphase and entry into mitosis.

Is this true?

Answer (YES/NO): NO